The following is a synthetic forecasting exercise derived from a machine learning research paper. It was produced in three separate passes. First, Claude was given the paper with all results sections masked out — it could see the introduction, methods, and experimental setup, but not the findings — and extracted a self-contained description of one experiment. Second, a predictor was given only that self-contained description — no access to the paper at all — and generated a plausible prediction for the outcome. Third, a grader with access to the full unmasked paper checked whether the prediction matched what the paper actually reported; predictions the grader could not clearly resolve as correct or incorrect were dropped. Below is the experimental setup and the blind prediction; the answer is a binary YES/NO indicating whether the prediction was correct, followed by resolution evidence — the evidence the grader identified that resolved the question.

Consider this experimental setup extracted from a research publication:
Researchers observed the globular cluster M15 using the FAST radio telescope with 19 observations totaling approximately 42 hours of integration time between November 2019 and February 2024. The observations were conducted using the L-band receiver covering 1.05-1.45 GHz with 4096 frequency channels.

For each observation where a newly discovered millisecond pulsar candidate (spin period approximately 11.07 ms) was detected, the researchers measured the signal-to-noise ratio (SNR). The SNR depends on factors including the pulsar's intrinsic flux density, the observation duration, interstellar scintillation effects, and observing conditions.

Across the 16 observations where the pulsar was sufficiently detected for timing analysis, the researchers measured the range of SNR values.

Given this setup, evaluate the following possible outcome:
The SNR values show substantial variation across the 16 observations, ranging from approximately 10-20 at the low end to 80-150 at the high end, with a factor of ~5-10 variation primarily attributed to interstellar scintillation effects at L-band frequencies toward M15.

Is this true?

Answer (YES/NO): NO